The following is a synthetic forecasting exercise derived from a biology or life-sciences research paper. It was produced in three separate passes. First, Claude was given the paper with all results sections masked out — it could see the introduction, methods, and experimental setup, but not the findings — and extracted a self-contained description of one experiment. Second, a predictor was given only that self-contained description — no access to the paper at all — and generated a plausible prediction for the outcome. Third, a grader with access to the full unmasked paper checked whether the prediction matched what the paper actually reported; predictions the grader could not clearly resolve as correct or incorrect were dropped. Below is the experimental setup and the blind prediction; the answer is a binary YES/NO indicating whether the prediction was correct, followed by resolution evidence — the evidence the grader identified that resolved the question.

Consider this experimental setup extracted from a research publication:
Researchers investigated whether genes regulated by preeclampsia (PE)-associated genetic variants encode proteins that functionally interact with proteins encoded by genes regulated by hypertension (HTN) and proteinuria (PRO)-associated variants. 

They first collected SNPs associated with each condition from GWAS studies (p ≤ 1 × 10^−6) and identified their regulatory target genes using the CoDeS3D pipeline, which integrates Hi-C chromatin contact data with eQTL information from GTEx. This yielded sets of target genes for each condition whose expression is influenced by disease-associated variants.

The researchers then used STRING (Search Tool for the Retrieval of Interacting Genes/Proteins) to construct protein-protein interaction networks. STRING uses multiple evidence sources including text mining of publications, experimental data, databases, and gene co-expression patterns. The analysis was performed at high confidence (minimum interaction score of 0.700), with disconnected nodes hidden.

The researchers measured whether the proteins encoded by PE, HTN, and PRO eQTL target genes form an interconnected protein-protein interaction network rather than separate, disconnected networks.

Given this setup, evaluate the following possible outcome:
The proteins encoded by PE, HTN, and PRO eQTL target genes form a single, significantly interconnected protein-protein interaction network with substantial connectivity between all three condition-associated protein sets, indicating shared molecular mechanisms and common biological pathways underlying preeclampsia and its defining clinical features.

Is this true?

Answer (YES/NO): NO